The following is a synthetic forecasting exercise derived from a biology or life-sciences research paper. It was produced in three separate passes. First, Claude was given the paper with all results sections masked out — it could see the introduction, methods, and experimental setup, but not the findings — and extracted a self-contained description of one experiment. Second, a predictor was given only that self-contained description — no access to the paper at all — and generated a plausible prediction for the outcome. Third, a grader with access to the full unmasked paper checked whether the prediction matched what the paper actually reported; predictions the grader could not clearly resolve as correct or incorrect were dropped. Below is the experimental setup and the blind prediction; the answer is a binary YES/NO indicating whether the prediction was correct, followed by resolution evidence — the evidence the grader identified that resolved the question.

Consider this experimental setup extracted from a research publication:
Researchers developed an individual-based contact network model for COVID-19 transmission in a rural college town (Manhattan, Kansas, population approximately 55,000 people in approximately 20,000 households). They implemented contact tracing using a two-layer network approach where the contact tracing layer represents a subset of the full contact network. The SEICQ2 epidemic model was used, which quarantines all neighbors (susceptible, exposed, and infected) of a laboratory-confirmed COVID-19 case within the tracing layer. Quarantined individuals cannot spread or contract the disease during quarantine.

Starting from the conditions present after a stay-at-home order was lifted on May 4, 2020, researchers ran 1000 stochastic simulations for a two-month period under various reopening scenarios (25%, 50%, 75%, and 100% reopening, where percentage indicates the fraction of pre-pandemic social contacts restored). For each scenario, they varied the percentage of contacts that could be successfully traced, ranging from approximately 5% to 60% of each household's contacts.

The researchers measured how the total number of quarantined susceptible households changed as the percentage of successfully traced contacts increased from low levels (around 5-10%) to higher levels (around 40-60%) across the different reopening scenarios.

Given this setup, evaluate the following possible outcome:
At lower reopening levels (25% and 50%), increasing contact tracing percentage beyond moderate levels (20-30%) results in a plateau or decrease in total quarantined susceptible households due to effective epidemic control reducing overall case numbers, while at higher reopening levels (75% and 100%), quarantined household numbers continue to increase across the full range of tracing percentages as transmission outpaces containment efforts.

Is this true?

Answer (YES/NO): NO